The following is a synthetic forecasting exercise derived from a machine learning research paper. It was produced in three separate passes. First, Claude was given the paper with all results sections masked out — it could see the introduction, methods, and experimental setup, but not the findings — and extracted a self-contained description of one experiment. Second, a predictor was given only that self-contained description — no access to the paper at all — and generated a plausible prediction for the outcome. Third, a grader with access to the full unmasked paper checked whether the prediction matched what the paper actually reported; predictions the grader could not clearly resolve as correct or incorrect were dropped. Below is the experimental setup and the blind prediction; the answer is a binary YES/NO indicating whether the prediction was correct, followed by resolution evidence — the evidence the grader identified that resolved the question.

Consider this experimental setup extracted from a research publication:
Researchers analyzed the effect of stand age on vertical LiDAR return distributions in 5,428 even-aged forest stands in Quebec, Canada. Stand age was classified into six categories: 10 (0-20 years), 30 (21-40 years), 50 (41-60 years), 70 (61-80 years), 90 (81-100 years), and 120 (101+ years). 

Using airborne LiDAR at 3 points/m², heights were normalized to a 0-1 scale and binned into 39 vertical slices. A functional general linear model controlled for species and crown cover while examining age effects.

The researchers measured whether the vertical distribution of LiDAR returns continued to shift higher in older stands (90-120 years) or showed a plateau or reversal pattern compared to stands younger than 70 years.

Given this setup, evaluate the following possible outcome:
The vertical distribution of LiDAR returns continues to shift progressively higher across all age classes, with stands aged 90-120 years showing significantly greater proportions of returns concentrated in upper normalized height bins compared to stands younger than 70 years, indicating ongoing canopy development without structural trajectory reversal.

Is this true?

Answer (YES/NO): NO